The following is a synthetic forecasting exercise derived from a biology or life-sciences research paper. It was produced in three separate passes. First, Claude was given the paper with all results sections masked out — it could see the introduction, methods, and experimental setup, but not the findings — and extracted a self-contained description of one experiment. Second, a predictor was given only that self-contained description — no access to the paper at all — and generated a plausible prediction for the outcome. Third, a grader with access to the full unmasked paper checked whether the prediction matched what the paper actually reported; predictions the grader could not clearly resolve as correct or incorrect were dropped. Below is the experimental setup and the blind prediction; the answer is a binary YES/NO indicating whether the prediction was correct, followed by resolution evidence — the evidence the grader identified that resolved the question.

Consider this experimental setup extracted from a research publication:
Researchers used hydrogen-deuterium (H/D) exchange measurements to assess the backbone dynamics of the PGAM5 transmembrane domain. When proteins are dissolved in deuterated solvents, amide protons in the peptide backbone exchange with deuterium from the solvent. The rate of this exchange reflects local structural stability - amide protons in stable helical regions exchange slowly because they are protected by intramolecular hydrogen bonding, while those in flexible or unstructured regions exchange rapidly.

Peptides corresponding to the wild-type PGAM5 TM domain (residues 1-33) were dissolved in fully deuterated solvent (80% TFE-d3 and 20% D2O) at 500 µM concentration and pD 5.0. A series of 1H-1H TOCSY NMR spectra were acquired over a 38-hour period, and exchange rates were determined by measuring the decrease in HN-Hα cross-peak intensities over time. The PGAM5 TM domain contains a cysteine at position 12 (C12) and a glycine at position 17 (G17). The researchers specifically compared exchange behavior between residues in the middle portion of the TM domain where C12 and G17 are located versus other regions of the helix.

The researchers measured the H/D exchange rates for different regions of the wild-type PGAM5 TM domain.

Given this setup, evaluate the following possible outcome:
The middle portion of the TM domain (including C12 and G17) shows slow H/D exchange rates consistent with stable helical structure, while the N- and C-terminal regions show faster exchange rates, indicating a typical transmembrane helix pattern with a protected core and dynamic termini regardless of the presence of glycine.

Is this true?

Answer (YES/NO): NO